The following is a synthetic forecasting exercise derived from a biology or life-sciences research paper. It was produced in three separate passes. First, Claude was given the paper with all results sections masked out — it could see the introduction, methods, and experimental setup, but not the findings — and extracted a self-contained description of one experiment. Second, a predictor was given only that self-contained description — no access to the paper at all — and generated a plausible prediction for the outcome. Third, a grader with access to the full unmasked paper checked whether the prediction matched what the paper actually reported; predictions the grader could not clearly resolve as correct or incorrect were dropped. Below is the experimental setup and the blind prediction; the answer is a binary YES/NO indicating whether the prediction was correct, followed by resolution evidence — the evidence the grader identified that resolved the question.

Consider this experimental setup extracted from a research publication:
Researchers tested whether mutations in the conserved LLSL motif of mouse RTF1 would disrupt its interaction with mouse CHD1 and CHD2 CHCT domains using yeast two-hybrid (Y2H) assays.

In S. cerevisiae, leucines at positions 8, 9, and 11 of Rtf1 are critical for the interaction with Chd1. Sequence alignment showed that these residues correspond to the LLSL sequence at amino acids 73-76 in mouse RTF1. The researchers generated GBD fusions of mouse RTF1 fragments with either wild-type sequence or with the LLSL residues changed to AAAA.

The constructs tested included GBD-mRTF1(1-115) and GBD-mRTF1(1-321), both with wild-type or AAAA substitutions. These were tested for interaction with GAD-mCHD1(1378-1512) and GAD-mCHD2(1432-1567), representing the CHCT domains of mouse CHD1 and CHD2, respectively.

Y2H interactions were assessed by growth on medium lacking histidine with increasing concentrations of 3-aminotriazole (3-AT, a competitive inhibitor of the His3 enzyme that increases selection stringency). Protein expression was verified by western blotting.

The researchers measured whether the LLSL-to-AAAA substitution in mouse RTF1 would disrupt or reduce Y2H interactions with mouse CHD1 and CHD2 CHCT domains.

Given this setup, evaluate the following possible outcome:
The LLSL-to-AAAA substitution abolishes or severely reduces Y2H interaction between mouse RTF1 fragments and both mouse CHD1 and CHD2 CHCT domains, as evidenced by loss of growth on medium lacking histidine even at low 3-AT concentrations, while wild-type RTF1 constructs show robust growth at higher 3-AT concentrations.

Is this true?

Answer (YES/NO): YES